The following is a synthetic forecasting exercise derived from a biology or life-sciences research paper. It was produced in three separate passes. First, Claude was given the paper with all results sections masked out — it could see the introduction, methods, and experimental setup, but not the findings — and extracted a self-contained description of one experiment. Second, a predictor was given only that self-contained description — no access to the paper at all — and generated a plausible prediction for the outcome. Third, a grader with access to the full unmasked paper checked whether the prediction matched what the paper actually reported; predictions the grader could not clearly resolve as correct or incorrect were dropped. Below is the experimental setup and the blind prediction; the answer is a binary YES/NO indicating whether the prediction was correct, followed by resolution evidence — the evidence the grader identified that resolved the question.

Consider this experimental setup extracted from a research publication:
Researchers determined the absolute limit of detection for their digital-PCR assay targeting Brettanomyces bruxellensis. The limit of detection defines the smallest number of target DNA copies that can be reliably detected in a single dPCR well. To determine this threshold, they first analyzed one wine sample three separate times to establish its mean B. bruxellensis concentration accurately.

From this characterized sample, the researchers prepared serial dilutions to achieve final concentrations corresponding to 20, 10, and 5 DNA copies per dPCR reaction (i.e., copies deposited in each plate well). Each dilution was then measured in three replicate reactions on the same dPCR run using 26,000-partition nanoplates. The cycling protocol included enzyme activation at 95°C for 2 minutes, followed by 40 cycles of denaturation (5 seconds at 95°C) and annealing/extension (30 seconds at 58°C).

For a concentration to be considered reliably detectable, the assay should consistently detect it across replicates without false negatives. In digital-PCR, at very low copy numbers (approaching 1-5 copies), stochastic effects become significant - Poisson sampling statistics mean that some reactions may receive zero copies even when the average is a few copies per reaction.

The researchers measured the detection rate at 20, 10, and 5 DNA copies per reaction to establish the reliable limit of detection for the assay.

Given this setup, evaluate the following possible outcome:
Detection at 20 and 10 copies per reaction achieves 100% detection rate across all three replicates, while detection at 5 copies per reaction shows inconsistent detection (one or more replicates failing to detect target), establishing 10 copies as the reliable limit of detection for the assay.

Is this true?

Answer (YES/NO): NO